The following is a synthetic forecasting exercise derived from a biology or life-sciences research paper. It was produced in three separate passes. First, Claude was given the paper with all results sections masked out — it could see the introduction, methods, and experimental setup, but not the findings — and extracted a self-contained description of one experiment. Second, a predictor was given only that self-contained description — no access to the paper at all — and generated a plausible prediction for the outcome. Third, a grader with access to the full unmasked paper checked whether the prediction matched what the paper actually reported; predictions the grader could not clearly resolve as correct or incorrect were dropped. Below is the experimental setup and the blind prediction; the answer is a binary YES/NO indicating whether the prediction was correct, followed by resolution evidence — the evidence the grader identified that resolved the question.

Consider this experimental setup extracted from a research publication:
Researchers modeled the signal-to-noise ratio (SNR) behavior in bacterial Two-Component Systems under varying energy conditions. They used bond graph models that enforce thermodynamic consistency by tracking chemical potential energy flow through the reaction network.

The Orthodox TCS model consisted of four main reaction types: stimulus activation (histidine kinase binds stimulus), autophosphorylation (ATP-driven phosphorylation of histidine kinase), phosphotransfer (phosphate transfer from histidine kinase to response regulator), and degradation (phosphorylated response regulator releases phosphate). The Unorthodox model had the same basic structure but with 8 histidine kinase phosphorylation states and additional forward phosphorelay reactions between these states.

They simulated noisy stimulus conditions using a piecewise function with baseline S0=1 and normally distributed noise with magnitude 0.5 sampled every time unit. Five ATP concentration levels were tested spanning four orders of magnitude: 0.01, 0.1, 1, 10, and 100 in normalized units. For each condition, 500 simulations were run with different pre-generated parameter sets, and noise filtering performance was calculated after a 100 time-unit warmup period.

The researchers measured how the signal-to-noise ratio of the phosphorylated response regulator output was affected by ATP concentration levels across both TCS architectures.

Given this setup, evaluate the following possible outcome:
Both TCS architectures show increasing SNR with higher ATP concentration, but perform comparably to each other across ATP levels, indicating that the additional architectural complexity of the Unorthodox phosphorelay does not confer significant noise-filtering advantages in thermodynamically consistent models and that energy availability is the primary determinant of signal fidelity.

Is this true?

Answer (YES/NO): NO